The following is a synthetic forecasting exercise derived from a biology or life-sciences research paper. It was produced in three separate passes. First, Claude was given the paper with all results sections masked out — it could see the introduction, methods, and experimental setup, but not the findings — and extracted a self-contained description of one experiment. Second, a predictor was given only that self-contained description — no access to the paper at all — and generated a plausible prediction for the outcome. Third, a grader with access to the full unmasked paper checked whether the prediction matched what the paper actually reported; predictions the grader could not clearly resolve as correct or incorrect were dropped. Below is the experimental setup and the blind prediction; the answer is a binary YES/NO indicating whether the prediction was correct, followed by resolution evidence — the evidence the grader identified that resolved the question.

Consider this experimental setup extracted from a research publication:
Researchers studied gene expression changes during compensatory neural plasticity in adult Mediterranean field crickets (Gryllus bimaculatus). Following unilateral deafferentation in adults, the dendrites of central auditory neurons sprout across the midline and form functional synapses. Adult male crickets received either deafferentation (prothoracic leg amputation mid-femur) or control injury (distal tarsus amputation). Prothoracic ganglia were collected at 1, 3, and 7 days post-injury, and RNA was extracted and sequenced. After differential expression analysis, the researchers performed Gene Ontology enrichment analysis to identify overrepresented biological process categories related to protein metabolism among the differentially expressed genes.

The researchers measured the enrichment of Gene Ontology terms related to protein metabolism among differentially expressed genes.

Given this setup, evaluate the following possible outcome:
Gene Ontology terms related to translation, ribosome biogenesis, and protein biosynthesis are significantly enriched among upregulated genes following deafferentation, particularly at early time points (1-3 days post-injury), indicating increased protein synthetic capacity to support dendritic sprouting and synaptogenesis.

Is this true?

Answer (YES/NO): NO